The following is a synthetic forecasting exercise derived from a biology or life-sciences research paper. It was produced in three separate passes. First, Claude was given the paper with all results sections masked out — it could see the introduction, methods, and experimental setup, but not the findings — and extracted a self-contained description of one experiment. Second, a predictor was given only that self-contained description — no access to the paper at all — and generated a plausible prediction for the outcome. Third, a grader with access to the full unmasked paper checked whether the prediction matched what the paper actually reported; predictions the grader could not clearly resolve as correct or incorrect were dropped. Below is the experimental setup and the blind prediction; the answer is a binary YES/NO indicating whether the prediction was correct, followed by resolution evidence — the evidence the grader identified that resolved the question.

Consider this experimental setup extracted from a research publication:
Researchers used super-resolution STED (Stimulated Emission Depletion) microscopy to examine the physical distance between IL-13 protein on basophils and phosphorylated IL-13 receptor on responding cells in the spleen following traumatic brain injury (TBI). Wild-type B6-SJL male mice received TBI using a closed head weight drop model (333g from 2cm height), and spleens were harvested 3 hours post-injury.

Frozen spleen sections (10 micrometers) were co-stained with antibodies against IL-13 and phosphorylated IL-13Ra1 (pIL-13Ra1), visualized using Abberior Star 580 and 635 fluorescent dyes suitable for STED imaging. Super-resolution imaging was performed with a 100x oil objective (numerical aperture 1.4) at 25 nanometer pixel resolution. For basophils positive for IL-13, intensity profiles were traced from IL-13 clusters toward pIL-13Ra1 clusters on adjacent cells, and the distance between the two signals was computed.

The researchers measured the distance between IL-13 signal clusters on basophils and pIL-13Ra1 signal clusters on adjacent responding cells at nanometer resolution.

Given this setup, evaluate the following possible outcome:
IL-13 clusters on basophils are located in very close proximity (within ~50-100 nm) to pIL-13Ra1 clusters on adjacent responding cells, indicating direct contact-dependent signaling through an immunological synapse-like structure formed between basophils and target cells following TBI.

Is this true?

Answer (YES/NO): NO